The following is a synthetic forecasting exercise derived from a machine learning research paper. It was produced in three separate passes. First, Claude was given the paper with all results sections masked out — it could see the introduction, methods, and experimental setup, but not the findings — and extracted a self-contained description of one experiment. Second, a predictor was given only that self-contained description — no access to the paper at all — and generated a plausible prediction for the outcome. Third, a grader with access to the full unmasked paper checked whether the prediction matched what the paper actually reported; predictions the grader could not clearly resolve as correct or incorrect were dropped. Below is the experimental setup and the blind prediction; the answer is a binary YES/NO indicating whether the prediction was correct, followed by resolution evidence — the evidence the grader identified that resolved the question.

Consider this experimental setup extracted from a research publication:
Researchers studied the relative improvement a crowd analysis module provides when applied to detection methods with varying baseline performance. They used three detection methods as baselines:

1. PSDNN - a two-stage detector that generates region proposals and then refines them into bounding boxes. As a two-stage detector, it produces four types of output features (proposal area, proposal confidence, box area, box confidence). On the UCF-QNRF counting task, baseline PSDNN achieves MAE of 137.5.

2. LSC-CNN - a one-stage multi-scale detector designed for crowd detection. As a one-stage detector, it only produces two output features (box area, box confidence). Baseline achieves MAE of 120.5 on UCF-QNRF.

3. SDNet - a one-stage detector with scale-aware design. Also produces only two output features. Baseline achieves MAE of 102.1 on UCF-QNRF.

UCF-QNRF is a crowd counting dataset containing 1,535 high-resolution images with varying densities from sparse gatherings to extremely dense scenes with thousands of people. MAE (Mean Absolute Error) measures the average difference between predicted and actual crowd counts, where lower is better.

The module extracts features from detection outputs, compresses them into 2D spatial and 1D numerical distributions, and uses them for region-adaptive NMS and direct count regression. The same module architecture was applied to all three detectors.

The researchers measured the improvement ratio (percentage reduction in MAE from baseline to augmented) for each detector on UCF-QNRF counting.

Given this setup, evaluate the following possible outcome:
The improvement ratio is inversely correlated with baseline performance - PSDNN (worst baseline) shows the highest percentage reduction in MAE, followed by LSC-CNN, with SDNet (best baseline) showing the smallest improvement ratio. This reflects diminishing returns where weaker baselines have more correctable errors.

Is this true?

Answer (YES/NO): YES